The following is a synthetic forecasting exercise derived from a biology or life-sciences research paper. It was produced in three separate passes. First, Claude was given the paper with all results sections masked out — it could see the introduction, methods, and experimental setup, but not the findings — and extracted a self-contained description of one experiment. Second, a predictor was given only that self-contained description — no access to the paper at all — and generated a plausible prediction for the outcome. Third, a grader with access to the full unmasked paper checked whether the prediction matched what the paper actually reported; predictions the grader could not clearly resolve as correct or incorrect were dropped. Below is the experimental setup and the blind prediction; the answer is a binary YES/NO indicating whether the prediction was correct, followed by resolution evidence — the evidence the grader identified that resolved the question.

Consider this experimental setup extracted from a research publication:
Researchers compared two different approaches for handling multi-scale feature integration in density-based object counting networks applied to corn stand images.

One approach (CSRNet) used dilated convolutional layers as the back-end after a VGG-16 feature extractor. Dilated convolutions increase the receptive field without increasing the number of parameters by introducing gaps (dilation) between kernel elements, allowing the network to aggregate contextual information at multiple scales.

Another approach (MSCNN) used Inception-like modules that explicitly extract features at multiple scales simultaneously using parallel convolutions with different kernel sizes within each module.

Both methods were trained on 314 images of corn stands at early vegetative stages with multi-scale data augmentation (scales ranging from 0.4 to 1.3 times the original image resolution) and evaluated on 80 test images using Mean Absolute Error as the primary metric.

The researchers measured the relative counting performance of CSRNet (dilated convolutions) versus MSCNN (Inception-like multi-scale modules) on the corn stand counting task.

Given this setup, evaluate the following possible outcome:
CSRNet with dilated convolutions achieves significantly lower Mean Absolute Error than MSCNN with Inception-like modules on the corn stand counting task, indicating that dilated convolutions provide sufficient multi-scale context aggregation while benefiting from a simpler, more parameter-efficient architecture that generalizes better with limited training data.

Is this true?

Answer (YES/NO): NO